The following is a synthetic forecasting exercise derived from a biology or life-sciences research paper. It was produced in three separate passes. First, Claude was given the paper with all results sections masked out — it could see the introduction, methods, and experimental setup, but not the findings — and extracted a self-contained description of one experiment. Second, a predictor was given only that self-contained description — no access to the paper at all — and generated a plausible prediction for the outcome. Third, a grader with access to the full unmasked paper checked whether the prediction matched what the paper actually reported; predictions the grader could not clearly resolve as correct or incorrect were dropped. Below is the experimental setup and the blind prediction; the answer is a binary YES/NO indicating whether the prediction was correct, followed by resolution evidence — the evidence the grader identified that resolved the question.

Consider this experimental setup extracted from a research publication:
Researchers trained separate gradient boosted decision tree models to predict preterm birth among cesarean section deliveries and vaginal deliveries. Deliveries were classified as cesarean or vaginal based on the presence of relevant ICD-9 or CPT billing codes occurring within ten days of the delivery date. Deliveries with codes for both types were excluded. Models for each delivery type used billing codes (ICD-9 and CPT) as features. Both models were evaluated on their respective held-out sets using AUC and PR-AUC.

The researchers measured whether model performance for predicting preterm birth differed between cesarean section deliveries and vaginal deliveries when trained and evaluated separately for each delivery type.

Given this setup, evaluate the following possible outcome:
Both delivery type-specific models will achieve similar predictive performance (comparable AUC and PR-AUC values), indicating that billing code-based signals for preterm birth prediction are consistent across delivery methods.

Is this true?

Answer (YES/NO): NO